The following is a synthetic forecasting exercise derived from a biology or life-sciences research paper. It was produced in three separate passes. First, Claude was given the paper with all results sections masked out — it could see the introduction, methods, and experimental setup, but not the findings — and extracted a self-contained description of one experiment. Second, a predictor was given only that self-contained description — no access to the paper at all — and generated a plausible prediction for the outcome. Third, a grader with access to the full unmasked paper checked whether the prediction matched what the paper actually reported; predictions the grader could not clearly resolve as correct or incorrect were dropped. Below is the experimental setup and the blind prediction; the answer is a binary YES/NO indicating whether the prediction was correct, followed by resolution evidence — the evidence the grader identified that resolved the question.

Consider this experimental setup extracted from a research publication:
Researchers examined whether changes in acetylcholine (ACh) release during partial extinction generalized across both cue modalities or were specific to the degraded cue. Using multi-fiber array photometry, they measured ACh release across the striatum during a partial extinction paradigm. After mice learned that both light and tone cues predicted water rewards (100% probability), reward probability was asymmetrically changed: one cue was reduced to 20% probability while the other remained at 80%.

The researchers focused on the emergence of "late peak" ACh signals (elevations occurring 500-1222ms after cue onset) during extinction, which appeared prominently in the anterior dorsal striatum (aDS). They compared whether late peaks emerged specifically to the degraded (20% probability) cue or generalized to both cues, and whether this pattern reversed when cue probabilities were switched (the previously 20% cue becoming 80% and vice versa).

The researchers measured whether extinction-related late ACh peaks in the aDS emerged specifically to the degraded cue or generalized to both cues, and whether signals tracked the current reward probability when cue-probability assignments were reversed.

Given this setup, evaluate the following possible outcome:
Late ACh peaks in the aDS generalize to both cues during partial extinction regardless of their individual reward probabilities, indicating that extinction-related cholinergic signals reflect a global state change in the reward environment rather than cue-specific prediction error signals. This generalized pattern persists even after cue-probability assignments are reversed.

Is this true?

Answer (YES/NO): NO